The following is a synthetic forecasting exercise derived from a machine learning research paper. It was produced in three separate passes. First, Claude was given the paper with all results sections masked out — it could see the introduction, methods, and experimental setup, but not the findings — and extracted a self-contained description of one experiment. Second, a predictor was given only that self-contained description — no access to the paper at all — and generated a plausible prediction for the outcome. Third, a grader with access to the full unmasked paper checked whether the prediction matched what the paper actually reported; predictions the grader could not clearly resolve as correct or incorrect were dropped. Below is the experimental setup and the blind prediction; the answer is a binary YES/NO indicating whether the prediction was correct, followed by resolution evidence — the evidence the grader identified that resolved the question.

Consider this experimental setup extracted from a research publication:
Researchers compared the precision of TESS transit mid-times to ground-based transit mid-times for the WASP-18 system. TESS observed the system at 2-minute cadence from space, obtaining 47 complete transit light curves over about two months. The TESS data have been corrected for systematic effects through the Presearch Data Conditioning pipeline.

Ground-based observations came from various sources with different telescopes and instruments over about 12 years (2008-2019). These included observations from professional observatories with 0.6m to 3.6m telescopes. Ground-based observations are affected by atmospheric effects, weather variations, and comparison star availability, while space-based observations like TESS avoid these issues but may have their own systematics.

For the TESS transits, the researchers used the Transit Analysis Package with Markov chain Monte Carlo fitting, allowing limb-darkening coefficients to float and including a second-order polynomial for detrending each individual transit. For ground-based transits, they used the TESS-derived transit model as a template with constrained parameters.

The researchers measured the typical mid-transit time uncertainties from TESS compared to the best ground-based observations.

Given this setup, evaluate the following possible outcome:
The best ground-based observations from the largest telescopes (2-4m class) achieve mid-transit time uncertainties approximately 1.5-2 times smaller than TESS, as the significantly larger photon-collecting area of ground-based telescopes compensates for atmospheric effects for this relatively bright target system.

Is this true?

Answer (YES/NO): NO